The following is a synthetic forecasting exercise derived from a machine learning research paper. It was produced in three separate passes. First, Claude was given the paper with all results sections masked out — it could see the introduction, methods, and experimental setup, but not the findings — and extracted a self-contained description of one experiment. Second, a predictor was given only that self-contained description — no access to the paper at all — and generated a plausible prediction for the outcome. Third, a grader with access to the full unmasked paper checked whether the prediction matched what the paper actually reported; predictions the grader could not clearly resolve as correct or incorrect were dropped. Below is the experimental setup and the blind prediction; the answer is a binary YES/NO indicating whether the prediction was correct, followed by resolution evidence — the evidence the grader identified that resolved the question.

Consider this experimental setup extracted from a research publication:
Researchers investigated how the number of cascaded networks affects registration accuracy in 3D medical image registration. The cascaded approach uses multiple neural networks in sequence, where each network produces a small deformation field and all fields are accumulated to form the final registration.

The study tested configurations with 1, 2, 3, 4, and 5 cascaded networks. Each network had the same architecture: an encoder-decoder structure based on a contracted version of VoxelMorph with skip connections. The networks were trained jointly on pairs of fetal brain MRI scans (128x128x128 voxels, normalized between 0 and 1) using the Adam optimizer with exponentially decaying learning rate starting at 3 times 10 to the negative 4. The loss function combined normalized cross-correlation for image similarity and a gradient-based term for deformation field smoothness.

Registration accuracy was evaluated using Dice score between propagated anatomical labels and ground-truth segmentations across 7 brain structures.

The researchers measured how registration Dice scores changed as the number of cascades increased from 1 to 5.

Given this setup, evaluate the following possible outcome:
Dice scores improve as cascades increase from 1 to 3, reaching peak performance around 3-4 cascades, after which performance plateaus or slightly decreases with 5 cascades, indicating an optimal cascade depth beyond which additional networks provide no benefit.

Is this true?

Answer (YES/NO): NO